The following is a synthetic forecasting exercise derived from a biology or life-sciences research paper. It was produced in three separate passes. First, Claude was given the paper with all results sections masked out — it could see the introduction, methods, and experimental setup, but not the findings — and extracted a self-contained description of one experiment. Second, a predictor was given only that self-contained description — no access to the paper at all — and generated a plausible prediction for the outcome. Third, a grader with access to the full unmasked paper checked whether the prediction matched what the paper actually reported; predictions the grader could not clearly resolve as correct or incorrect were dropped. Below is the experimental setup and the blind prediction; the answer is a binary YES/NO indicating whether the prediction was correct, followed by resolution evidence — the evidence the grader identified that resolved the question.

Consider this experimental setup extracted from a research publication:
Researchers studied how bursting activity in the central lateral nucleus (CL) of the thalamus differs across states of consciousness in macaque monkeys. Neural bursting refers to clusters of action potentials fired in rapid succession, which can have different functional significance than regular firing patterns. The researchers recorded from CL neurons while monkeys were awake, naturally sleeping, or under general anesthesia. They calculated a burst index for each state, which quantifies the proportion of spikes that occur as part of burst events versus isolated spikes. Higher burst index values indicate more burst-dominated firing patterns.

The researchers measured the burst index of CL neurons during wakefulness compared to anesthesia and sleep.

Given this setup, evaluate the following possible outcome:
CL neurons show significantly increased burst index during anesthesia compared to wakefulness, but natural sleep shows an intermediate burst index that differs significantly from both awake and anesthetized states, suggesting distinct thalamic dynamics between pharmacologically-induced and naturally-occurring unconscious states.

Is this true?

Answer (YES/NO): NO